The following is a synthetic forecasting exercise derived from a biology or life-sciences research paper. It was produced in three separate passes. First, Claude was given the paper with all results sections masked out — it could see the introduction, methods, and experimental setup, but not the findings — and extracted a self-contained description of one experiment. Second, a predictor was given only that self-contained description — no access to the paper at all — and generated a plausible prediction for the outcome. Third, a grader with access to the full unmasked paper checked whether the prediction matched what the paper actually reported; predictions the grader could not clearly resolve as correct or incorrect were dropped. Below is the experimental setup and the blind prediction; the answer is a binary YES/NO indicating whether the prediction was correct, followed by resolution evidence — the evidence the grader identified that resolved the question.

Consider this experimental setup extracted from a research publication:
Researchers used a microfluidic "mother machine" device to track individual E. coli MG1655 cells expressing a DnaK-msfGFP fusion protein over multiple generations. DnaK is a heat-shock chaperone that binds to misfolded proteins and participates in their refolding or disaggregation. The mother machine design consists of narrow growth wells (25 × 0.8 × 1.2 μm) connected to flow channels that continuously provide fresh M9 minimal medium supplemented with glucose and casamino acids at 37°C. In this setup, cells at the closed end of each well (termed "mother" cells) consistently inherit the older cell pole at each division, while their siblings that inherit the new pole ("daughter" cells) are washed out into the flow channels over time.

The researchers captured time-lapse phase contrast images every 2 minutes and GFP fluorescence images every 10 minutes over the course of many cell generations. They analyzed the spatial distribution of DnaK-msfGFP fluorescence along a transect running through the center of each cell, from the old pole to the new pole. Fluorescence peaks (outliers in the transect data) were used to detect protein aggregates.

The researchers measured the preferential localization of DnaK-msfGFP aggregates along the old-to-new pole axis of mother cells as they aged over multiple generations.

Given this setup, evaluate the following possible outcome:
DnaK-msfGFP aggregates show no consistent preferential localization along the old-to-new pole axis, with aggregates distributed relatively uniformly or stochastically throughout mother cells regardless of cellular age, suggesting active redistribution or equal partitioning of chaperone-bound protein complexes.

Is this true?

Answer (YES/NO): NO